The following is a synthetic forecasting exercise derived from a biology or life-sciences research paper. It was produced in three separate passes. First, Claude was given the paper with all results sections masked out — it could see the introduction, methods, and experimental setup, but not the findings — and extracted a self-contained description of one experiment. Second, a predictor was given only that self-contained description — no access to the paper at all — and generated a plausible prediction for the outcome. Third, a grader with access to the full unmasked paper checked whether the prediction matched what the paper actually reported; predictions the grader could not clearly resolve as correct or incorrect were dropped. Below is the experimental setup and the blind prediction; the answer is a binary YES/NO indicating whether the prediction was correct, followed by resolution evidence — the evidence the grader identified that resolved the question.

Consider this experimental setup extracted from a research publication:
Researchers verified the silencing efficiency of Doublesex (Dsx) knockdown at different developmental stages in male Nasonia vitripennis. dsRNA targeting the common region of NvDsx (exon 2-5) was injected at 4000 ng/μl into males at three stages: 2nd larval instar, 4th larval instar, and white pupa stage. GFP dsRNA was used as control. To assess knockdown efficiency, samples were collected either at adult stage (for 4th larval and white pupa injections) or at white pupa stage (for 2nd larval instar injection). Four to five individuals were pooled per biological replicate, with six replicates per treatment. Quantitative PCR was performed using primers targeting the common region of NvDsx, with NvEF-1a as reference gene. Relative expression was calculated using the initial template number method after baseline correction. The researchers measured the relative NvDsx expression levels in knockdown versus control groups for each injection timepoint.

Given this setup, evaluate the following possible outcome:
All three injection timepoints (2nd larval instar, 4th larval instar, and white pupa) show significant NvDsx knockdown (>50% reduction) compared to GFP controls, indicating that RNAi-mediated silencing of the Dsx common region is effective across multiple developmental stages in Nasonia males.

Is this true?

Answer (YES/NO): NO